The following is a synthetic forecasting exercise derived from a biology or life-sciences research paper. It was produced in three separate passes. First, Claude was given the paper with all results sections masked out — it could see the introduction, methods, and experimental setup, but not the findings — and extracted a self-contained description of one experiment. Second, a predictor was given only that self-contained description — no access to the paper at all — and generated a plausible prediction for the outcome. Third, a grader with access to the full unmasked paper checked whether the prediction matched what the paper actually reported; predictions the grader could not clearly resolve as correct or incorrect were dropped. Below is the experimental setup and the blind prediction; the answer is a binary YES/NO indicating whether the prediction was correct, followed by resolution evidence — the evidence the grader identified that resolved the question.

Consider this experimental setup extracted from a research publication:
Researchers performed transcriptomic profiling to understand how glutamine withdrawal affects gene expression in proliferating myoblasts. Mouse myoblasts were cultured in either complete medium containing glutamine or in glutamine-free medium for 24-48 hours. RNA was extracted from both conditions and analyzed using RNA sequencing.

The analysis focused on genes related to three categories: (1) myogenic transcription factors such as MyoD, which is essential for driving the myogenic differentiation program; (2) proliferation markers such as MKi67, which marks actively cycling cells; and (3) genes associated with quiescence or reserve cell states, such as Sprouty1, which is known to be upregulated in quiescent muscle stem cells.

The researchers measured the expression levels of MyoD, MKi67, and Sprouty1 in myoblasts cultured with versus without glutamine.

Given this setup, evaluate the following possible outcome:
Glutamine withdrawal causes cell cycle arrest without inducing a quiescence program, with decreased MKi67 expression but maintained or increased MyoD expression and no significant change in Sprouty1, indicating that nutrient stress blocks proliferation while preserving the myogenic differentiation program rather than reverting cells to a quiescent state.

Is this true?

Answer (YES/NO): NO